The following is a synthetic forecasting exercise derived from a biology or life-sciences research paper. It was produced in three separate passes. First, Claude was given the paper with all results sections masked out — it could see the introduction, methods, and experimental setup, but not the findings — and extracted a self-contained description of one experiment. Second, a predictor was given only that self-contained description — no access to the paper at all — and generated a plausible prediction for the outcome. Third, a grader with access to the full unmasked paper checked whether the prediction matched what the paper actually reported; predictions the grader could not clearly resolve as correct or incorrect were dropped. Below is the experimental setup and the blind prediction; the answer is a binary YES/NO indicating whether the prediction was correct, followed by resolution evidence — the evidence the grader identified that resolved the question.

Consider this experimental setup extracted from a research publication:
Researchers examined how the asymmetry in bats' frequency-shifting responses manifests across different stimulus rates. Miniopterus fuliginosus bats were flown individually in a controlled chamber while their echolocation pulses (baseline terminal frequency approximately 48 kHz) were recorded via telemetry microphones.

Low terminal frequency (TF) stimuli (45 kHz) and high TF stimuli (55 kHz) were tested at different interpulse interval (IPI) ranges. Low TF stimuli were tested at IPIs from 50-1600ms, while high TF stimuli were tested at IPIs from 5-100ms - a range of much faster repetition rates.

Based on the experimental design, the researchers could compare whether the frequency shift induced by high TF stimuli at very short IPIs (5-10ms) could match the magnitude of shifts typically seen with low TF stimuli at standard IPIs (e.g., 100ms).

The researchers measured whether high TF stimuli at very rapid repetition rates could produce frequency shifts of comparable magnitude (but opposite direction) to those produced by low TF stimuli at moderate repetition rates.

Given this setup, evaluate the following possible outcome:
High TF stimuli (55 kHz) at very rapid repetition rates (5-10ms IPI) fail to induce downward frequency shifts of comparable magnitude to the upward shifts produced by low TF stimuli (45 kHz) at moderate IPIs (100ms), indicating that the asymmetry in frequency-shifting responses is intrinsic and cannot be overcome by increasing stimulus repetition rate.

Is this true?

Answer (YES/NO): YES